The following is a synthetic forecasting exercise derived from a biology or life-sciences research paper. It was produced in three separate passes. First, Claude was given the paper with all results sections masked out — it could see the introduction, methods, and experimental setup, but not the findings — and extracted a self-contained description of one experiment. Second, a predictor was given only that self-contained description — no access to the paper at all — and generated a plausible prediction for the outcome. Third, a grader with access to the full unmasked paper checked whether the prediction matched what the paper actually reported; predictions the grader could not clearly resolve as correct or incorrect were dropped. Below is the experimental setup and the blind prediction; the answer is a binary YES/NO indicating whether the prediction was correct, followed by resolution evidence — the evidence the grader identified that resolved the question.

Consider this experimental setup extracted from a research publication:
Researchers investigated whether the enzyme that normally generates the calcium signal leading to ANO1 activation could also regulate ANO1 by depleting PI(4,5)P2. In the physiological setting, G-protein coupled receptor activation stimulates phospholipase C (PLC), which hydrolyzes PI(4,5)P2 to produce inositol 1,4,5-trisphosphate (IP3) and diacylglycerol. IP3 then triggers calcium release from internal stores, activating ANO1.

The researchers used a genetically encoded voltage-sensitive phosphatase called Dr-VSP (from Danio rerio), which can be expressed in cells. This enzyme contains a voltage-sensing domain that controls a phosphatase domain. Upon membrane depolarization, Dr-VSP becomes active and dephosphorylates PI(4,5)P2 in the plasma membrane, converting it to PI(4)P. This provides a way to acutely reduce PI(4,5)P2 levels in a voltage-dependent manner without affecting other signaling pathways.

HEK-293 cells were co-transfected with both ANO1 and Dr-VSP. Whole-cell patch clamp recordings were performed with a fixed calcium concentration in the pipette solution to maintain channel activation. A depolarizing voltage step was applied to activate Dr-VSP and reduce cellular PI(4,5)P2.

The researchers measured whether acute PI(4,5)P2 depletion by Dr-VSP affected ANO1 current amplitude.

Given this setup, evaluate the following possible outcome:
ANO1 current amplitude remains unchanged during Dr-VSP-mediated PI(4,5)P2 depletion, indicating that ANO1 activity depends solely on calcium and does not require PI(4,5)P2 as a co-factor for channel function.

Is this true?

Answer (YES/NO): NO